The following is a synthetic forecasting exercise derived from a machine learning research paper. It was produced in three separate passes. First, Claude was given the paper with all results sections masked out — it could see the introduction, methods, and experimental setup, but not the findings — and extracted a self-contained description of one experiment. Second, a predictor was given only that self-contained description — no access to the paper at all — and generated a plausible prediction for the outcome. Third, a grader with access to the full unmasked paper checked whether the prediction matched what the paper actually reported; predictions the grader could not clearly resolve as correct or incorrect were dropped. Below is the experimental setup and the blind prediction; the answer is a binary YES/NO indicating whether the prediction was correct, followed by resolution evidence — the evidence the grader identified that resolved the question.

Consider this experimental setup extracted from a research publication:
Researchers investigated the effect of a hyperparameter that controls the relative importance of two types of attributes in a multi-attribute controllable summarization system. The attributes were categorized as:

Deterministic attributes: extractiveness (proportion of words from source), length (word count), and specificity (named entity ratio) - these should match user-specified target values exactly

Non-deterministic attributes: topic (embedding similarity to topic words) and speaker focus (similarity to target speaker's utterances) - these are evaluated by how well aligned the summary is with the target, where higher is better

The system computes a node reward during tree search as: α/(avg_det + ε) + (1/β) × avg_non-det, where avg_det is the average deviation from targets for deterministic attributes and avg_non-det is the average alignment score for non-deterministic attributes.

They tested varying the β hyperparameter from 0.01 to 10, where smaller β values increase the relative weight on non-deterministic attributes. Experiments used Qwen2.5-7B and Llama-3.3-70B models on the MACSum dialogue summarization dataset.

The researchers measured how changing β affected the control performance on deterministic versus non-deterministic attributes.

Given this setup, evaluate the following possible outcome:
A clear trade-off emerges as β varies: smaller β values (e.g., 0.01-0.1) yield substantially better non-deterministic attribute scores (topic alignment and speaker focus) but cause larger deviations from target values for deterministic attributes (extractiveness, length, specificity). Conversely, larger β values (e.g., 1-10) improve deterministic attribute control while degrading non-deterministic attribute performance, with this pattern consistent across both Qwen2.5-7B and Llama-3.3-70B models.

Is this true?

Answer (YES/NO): NO